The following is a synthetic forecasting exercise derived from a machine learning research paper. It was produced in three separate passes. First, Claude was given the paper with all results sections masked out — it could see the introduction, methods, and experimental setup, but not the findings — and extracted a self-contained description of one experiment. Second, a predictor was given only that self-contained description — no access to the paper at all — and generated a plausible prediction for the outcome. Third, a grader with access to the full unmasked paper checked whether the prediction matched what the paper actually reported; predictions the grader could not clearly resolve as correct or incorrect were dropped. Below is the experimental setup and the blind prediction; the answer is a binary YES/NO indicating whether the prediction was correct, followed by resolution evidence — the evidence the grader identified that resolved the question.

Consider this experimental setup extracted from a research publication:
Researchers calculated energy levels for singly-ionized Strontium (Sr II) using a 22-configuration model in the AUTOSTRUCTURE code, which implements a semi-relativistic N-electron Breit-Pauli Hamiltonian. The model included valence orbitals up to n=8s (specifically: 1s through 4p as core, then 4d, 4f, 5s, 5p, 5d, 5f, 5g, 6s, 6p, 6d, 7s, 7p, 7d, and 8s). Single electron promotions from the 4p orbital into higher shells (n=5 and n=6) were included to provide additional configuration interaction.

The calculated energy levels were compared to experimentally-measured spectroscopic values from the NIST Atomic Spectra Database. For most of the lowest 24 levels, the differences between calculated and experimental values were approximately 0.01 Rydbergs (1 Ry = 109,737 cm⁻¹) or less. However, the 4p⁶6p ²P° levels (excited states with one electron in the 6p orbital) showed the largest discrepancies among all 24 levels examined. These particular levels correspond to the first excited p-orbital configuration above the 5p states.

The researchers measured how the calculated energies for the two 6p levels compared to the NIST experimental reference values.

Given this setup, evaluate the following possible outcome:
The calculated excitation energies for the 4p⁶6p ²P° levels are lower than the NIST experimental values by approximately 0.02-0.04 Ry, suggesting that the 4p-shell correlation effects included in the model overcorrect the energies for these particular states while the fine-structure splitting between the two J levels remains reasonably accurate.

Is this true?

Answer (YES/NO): YES